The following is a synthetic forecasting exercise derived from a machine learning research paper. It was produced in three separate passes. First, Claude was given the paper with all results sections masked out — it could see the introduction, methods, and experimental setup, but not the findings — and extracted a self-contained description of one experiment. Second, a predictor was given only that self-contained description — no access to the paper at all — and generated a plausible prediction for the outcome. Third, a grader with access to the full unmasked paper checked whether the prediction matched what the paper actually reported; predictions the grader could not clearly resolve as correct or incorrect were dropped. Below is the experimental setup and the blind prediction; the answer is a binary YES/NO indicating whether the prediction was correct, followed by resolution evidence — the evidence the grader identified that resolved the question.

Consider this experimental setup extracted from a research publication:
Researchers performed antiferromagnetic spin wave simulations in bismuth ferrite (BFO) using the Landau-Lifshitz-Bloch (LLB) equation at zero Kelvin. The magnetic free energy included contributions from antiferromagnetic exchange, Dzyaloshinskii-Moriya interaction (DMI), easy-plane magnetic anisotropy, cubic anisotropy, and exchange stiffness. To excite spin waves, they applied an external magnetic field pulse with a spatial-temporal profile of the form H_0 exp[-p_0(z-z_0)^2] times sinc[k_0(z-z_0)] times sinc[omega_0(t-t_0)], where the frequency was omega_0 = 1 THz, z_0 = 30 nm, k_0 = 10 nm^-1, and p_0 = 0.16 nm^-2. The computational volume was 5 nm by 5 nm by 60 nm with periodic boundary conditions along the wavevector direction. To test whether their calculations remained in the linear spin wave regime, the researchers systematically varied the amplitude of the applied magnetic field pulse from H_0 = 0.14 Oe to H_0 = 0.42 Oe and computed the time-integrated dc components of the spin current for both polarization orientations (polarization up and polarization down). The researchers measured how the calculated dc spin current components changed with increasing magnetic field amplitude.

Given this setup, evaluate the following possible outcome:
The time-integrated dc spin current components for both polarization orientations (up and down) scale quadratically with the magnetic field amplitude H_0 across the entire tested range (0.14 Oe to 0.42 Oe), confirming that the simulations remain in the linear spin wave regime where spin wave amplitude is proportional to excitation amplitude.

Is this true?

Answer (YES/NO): NO